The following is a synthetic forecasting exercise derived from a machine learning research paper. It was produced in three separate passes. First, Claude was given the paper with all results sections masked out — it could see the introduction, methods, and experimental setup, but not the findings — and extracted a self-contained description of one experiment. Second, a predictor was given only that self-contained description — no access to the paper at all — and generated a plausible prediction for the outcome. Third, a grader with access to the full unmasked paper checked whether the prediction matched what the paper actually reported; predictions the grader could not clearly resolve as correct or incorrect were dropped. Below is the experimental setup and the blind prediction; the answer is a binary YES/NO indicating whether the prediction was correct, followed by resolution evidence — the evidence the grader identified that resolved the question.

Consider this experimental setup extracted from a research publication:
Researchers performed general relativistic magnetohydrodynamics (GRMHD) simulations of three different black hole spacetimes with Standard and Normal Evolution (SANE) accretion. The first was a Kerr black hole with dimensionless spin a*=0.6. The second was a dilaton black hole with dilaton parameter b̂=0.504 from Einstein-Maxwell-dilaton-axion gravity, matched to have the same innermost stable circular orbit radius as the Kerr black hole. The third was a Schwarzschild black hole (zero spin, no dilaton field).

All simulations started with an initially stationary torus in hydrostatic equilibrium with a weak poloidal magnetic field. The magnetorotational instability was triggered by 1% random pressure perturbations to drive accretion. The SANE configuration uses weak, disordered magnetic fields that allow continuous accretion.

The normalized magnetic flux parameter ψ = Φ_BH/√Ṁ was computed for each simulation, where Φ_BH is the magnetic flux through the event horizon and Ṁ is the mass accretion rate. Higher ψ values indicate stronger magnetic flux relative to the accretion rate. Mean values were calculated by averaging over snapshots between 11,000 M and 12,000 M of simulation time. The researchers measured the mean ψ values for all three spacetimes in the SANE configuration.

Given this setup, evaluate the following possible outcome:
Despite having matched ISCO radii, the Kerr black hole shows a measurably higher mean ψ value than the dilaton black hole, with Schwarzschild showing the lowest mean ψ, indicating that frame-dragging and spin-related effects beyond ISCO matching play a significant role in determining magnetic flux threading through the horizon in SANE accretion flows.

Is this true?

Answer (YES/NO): YES